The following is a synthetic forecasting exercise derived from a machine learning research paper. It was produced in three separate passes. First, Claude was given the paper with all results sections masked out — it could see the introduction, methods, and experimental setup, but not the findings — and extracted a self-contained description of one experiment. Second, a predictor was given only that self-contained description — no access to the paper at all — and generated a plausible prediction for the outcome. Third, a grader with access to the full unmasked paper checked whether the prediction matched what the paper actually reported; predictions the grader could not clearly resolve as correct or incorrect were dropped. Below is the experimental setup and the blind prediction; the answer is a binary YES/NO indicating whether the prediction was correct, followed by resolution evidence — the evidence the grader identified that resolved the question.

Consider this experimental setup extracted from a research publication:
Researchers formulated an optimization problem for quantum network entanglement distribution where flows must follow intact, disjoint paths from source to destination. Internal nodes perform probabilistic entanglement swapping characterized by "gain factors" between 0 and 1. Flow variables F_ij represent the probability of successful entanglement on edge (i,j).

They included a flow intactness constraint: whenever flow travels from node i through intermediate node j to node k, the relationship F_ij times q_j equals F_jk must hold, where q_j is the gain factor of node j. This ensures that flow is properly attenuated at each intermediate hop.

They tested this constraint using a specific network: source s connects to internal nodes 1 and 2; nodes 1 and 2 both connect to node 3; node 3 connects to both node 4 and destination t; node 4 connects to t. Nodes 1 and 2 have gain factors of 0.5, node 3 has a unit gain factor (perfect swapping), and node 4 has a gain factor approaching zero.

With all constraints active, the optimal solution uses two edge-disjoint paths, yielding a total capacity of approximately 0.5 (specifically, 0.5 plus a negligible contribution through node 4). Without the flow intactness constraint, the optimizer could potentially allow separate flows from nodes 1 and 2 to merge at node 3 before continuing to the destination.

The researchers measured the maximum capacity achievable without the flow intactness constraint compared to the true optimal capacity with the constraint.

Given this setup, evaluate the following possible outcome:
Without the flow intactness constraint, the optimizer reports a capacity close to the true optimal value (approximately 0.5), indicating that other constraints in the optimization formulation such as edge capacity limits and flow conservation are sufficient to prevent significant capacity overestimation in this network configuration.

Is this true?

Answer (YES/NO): NO